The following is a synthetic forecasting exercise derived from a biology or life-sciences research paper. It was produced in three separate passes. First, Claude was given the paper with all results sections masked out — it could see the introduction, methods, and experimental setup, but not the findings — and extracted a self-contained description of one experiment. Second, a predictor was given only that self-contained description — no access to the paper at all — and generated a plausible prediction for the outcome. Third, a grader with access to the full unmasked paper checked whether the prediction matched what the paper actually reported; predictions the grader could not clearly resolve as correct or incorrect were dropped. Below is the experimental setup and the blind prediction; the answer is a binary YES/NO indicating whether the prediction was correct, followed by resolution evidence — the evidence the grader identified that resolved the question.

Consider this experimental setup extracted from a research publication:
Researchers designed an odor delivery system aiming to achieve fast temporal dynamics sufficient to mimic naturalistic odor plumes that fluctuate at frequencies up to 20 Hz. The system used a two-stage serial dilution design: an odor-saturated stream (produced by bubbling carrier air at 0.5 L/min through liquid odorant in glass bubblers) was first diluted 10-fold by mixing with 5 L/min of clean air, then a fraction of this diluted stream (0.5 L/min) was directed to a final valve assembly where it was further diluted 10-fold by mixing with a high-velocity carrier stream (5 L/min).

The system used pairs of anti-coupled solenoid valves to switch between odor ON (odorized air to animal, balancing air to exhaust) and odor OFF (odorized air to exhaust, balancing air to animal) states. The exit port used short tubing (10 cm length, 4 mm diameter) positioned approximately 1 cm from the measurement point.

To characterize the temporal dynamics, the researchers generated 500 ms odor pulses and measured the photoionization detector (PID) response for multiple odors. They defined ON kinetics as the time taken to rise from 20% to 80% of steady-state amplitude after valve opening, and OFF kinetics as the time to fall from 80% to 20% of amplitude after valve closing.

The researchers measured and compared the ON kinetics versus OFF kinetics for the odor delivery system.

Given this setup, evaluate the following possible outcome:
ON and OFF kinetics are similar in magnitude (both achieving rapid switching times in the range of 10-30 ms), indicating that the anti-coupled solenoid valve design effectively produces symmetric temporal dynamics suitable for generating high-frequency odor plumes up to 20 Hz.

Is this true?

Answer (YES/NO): NO